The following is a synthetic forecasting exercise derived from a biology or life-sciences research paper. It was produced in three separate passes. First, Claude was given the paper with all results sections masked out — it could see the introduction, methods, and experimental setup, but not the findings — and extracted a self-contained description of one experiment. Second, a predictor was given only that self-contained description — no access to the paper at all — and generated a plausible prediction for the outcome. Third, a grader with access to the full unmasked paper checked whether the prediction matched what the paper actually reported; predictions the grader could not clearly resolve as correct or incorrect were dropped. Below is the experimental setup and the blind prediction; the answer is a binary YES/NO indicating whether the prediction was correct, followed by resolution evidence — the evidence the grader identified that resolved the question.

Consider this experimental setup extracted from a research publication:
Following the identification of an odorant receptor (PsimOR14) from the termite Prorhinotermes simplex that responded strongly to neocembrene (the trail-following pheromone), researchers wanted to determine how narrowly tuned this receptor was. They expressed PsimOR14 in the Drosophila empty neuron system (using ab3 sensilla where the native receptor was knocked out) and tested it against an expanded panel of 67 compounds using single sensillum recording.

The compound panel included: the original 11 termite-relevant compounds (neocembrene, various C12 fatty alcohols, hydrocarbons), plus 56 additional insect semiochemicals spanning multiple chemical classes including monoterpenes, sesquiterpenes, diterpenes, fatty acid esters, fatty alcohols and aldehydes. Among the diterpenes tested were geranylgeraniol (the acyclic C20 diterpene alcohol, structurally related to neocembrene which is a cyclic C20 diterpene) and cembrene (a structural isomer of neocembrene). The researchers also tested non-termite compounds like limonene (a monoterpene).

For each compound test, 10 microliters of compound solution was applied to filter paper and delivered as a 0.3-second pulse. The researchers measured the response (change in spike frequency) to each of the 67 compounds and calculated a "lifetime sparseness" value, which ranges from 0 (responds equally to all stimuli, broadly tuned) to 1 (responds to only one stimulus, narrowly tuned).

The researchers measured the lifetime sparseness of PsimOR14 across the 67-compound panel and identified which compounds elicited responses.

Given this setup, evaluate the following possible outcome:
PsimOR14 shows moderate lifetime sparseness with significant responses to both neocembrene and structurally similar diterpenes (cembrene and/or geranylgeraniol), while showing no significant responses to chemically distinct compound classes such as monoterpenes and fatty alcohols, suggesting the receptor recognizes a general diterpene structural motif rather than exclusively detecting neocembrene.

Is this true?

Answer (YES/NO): NO